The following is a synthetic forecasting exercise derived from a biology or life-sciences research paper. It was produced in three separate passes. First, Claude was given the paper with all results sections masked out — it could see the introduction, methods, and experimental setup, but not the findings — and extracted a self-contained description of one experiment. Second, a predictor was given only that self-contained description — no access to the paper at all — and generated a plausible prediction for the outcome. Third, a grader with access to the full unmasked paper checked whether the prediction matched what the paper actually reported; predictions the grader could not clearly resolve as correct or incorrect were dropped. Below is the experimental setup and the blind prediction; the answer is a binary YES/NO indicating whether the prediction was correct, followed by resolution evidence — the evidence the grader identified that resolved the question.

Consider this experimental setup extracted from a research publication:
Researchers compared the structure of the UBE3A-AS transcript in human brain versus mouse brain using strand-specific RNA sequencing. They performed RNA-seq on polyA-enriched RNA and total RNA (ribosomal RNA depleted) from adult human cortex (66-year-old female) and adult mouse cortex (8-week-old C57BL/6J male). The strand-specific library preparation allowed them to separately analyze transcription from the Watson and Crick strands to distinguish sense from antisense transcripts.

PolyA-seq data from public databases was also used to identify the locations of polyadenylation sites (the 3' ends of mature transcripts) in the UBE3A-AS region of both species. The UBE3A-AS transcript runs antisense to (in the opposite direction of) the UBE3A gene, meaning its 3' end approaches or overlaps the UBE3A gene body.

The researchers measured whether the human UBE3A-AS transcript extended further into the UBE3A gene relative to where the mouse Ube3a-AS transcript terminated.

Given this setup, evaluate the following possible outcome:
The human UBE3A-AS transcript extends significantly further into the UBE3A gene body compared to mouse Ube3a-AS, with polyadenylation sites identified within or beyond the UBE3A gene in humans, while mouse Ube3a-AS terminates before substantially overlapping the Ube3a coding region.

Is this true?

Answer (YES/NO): NO